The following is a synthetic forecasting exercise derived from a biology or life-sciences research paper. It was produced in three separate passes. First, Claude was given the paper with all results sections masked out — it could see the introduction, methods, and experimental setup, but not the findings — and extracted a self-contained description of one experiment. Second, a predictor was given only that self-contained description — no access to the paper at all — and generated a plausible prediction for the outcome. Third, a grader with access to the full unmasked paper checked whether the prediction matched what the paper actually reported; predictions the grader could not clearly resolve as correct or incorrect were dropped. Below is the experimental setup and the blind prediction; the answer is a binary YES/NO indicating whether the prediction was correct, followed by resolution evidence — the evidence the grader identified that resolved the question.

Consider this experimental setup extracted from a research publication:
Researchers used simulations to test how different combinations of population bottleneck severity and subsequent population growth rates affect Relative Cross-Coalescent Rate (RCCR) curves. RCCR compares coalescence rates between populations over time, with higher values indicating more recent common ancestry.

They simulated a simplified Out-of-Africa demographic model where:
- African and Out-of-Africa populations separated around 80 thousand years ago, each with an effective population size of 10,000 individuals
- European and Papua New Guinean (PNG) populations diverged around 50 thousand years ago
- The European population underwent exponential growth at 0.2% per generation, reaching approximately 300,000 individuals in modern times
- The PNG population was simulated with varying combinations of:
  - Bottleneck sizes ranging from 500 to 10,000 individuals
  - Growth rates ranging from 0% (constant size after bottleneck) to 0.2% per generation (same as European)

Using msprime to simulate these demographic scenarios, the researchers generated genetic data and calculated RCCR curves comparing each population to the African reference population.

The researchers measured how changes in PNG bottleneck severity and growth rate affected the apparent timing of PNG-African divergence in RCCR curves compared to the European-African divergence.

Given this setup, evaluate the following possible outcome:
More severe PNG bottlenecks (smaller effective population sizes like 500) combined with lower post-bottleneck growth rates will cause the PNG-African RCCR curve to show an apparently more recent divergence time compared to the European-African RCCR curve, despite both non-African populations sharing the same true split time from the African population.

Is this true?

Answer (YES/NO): NO